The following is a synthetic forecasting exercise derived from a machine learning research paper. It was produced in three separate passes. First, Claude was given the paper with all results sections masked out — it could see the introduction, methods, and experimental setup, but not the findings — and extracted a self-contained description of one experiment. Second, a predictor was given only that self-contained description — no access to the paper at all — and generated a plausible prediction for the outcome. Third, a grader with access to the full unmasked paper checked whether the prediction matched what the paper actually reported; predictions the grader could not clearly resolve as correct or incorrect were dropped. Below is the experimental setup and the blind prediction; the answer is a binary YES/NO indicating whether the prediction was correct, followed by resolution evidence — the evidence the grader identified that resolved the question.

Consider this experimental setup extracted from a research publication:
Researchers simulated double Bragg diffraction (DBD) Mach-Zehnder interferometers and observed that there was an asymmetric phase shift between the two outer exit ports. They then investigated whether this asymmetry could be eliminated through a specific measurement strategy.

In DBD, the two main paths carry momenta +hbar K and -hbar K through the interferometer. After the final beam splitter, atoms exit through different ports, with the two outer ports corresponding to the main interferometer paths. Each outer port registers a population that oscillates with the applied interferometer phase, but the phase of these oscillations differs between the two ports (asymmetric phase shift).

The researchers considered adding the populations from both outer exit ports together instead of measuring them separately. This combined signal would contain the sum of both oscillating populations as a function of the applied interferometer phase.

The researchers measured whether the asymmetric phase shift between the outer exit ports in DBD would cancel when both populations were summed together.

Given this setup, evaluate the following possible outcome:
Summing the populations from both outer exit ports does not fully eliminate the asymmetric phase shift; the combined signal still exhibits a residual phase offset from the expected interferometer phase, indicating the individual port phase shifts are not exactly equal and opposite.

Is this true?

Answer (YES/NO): NO